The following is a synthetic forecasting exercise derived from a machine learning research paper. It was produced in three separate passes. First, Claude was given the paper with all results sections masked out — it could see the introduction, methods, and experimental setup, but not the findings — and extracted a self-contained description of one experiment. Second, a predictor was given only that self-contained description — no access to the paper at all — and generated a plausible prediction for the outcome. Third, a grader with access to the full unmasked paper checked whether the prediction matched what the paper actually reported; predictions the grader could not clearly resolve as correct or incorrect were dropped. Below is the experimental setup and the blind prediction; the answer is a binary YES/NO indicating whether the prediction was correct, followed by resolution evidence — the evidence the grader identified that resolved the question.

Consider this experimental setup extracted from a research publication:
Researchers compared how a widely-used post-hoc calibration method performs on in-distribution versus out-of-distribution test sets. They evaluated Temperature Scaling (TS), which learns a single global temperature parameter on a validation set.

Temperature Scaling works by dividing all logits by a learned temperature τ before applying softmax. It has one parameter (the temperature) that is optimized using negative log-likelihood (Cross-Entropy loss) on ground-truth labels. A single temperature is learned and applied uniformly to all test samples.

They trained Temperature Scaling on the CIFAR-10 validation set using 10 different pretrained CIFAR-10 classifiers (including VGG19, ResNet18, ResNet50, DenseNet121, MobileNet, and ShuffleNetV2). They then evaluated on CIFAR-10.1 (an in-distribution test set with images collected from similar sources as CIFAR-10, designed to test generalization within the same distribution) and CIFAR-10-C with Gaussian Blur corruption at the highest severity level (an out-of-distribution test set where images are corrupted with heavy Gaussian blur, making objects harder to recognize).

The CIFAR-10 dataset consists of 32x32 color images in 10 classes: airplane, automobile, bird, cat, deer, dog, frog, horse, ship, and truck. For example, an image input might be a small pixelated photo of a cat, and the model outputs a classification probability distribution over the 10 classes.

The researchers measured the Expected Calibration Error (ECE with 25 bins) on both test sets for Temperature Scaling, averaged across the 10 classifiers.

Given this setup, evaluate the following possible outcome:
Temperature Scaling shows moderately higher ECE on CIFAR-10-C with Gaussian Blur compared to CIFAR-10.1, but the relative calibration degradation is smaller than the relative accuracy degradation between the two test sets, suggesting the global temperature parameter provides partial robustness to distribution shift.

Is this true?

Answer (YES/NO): NO